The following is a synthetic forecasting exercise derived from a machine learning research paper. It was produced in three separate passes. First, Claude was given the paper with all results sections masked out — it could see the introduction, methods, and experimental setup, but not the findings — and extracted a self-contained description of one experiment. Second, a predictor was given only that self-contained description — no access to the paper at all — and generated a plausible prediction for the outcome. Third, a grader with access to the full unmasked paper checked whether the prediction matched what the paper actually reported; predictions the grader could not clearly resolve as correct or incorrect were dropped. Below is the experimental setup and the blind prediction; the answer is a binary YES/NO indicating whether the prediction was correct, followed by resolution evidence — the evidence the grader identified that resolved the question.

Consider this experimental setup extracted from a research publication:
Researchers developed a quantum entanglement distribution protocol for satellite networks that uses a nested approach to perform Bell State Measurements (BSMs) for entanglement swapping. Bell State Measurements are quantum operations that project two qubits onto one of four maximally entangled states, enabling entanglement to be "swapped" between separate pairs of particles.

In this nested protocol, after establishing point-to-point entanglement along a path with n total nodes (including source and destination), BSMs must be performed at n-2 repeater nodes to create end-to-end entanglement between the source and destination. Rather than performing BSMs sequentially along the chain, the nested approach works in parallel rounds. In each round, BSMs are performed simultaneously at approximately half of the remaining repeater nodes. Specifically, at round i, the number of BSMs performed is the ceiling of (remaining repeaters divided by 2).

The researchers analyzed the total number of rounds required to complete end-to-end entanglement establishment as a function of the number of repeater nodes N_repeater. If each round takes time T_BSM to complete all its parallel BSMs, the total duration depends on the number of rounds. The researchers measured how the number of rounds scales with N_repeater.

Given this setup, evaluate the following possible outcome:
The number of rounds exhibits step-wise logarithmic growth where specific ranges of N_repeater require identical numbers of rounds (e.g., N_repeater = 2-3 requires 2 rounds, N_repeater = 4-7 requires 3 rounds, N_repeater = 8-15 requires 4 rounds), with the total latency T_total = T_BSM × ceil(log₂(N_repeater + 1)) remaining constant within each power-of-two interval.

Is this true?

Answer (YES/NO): NO